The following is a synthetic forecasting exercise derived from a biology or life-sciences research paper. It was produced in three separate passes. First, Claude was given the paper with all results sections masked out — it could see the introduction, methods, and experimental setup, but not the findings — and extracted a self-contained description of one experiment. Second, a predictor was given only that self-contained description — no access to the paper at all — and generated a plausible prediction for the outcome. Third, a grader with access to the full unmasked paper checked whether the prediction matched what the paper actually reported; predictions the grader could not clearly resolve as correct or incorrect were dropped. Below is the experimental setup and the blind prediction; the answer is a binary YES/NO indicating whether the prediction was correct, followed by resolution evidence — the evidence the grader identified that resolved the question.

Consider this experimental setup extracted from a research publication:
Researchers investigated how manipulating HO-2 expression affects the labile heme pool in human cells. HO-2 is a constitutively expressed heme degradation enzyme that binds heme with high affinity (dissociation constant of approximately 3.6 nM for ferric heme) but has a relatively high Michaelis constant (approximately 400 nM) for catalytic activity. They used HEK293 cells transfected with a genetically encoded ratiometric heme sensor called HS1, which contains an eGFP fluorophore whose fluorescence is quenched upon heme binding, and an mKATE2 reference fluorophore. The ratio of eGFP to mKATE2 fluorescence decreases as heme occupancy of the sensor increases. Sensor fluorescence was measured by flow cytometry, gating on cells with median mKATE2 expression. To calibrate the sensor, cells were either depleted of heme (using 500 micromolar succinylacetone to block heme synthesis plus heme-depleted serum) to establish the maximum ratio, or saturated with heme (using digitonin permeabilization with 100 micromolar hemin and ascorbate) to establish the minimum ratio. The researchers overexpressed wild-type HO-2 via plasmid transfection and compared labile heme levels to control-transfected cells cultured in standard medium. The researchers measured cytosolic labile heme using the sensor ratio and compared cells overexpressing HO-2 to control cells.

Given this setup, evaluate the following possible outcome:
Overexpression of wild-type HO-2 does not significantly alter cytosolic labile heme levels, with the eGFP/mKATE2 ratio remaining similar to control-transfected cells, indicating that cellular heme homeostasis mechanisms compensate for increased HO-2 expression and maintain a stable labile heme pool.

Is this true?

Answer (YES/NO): NO